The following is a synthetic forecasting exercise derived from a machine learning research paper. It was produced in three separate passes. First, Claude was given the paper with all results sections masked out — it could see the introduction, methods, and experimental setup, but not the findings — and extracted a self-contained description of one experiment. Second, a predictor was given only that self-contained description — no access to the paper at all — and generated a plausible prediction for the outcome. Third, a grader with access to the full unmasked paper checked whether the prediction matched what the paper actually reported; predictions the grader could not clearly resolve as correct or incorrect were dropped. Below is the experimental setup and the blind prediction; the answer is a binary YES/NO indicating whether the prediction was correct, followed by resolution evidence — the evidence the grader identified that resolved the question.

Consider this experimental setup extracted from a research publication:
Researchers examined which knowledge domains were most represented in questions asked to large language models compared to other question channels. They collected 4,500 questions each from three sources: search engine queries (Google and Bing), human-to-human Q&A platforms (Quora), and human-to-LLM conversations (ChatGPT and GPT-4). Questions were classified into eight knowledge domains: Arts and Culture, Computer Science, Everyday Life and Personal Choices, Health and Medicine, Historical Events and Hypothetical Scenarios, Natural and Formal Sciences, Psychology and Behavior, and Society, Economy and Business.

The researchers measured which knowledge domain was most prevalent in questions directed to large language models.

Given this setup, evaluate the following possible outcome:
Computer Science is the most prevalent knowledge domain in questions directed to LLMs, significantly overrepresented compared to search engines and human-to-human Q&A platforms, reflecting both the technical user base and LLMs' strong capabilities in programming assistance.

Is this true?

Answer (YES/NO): YES